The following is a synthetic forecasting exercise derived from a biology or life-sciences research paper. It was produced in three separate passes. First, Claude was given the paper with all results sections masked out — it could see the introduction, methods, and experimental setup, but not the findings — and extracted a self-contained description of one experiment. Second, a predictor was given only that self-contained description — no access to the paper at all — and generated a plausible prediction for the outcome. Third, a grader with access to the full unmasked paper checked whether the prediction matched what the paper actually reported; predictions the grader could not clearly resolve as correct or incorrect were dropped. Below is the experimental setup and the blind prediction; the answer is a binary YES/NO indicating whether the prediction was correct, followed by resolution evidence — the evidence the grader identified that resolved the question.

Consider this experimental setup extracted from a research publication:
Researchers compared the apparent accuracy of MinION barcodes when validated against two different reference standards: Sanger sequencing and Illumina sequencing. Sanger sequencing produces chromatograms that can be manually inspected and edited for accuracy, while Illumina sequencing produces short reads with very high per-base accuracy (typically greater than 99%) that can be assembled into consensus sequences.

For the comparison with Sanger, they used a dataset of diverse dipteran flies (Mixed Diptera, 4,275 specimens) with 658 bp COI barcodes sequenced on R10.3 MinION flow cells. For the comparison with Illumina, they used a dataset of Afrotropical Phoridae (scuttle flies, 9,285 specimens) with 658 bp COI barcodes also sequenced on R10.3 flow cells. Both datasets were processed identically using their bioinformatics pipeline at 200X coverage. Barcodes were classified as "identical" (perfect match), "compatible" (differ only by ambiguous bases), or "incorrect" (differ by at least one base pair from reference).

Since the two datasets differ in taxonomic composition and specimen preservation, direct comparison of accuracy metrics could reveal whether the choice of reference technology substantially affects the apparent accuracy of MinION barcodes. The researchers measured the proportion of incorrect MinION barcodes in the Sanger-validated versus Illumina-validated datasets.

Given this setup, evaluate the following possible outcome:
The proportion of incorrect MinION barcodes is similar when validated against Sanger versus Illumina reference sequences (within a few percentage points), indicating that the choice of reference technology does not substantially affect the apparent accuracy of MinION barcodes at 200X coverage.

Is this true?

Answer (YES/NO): YES